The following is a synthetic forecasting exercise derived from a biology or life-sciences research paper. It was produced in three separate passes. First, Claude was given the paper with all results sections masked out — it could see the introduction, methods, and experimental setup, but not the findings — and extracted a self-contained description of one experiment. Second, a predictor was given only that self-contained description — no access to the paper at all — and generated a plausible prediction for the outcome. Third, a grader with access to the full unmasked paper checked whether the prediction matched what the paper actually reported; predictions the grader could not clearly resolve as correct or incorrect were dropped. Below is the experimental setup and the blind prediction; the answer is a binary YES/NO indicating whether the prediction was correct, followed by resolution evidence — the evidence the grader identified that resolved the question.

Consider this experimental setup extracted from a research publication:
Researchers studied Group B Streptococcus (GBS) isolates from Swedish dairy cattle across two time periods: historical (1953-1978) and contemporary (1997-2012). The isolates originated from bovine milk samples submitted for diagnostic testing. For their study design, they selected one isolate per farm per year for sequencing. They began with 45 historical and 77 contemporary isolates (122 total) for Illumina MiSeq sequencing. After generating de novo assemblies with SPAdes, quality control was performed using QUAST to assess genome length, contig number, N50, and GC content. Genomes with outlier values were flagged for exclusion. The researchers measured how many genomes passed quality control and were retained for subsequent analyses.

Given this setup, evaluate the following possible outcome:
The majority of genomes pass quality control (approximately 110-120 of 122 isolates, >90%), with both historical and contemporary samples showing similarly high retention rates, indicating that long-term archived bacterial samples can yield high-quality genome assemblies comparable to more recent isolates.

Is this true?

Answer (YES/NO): YES